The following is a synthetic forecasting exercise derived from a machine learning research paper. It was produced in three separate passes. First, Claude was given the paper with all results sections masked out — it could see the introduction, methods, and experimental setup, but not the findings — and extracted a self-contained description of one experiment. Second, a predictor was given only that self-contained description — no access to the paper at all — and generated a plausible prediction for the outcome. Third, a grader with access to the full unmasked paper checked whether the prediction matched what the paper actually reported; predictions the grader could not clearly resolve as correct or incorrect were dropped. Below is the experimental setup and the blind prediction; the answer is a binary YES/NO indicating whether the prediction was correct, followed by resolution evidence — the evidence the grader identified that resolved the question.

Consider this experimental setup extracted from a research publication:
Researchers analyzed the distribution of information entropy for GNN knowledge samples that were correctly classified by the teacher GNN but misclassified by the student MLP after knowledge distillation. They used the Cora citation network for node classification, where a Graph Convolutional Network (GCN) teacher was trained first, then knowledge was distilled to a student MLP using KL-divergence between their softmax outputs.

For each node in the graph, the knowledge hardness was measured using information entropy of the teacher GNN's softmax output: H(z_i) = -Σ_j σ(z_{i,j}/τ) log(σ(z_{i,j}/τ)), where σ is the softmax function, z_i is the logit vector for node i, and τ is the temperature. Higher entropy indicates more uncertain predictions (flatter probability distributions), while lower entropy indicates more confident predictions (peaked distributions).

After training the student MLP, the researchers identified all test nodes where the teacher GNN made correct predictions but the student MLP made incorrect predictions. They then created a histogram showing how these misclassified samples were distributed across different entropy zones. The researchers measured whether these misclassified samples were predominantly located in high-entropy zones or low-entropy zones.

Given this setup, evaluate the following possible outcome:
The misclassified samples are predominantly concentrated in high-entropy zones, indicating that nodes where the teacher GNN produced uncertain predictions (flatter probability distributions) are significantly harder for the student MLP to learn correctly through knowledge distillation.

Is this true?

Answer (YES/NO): YES